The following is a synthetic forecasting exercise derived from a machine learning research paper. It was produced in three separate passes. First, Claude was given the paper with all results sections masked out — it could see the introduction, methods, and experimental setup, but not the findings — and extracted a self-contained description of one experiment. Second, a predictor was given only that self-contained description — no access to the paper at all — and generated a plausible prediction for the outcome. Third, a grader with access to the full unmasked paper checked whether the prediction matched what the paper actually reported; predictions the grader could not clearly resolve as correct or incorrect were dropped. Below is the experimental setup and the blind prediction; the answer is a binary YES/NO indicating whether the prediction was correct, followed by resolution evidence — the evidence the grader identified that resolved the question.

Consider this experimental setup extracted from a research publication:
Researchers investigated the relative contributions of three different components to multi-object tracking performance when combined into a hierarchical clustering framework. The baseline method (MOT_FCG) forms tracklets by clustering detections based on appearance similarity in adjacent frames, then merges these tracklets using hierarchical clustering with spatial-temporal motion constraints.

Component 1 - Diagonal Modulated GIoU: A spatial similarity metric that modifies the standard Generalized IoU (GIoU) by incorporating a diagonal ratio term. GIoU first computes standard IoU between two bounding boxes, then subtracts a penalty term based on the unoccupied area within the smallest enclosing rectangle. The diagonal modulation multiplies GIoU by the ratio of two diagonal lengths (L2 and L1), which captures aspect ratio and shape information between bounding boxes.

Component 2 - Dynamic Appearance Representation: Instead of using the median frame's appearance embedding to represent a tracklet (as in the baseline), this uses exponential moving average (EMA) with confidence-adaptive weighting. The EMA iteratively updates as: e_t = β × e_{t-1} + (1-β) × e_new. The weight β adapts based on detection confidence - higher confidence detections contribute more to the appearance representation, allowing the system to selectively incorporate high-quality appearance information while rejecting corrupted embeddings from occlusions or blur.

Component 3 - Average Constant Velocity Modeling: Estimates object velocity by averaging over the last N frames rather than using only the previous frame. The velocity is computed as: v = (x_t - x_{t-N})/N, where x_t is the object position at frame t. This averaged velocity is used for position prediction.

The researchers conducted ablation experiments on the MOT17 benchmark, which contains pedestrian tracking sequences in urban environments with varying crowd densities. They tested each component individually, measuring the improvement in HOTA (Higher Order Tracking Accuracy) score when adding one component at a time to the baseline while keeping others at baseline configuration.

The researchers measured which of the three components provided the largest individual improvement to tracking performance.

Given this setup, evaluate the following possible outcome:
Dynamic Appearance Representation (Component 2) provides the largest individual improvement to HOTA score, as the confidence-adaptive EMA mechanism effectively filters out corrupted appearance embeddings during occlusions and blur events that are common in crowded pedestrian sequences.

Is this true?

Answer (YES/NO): NO